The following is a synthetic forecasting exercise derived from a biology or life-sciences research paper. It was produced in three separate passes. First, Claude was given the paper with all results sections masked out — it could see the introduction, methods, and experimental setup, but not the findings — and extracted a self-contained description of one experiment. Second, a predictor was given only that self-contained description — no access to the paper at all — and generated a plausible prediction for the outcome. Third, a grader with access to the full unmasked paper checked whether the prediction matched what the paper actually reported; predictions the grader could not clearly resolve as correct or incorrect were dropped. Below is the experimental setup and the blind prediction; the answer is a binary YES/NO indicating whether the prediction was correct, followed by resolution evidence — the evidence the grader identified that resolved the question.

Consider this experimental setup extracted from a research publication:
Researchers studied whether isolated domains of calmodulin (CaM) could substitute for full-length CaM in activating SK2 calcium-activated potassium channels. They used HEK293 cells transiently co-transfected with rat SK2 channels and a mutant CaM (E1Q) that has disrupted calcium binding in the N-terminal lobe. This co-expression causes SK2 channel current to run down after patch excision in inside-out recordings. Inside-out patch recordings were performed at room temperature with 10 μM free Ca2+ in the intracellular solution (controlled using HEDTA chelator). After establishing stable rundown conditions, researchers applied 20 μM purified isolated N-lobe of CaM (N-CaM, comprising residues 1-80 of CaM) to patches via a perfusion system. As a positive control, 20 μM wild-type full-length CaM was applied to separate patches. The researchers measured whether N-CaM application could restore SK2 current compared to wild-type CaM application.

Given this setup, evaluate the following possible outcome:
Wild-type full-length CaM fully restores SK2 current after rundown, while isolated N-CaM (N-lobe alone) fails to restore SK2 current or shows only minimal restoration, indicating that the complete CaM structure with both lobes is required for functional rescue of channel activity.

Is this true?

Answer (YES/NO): YES